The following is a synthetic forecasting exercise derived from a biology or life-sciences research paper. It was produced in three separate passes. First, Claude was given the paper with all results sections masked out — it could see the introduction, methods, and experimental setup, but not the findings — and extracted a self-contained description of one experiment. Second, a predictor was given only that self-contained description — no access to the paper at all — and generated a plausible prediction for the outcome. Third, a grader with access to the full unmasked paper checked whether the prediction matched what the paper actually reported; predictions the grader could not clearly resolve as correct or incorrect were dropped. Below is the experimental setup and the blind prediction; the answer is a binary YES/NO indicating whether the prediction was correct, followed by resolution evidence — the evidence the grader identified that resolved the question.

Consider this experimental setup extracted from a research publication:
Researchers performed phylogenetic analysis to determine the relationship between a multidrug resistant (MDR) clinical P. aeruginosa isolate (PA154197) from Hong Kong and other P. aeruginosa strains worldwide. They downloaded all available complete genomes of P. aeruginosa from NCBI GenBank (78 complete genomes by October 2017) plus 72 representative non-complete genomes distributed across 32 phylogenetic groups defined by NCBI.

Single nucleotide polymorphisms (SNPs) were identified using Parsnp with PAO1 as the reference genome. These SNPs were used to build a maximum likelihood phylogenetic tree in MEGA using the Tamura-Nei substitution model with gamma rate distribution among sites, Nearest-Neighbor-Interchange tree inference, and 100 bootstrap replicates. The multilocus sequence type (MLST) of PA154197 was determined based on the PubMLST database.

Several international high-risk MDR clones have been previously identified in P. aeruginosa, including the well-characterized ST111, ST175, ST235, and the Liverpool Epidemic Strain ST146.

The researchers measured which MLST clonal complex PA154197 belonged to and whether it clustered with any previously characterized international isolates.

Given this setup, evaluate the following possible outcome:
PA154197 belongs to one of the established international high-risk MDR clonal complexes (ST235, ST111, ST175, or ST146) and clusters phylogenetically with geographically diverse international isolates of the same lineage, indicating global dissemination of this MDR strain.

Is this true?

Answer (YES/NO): NO